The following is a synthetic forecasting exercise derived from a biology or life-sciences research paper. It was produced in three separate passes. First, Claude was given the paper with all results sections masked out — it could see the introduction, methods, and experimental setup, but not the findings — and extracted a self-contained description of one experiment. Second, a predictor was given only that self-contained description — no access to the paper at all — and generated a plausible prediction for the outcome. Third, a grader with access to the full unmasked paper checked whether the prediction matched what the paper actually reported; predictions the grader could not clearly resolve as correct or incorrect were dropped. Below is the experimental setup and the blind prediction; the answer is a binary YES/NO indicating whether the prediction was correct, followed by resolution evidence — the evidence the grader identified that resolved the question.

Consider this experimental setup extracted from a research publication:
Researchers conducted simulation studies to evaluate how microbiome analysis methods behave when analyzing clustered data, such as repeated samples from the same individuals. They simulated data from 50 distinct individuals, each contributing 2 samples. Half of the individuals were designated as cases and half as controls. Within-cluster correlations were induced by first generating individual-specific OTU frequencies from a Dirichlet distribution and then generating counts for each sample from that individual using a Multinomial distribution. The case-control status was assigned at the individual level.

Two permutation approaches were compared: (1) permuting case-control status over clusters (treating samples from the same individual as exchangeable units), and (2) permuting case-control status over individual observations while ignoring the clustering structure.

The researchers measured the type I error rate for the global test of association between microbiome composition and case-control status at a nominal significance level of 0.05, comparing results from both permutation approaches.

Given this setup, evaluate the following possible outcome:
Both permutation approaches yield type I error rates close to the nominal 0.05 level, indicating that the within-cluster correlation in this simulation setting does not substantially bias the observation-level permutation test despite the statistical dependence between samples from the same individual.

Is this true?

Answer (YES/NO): NO